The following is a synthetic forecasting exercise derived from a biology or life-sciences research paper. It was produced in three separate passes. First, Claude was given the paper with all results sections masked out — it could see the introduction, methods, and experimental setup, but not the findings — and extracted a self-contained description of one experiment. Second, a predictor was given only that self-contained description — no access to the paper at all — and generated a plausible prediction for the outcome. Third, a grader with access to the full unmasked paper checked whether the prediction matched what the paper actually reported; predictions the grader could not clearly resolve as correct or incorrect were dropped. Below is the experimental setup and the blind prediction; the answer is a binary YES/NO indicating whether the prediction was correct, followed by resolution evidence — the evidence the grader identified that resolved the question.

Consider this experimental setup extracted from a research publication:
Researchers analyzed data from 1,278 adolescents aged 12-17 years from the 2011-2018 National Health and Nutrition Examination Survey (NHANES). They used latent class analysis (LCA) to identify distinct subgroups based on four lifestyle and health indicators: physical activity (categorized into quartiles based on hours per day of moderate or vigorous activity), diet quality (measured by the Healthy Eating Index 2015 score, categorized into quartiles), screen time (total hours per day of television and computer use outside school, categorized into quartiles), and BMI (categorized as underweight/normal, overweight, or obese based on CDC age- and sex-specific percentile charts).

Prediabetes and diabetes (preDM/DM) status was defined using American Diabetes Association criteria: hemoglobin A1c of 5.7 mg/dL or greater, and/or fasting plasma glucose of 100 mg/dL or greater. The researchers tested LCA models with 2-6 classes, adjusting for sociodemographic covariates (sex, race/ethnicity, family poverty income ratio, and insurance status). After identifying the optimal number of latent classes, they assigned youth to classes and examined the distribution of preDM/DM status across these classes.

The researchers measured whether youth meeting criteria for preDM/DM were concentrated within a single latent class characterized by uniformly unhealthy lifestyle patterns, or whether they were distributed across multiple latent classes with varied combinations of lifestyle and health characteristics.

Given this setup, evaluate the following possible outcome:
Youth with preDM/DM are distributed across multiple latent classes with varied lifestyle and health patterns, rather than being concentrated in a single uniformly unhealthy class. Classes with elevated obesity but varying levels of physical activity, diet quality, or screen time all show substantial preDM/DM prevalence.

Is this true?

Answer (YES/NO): YES